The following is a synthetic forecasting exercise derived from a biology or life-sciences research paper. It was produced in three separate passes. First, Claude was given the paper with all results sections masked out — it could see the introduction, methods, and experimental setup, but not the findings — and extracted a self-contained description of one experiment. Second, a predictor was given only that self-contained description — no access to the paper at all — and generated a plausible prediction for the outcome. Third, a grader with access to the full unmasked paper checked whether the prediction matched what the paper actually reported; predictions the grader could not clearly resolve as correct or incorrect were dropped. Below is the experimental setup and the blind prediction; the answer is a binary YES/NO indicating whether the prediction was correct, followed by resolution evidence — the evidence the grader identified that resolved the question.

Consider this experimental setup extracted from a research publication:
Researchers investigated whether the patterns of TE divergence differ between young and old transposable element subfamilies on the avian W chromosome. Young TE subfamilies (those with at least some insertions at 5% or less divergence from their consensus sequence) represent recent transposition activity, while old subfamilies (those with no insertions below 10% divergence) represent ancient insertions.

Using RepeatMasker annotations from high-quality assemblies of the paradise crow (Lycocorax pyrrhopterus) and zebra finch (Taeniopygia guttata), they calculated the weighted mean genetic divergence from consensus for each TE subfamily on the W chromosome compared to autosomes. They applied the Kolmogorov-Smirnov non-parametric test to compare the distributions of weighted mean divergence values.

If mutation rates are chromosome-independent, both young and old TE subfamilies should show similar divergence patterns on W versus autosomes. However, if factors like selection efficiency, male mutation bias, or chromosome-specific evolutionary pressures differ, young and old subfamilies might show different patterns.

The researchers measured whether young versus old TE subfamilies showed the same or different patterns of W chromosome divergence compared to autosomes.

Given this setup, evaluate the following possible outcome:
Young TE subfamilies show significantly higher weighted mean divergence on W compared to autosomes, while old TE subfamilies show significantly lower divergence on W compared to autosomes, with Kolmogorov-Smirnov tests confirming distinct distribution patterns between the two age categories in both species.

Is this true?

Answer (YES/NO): NO